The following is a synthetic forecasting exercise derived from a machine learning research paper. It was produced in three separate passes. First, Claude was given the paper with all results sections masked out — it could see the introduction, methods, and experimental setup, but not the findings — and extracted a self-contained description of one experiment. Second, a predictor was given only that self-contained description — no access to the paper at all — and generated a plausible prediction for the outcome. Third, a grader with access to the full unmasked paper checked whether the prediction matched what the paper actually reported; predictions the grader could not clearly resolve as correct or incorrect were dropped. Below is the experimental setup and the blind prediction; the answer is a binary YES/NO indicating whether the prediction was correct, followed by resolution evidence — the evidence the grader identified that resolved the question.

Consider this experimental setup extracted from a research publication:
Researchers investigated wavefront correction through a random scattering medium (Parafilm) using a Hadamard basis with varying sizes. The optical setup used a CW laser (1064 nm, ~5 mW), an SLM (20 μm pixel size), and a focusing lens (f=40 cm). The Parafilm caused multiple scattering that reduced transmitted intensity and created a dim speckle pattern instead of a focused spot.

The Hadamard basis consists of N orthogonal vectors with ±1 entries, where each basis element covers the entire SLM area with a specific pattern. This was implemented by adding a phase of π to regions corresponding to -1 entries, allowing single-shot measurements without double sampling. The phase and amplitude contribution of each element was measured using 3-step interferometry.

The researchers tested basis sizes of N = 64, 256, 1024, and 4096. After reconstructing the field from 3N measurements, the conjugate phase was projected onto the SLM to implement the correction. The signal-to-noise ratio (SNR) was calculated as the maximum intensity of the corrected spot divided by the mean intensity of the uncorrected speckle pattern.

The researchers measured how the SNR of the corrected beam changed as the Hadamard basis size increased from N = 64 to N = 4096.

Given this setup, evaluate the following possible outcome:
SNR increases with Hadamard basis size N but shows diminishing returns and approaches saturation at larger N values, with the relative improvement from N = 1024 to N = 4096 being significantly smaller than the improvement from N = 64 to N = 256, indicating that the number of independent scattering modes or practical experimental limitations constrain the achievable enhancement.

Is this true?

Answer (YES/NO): NO